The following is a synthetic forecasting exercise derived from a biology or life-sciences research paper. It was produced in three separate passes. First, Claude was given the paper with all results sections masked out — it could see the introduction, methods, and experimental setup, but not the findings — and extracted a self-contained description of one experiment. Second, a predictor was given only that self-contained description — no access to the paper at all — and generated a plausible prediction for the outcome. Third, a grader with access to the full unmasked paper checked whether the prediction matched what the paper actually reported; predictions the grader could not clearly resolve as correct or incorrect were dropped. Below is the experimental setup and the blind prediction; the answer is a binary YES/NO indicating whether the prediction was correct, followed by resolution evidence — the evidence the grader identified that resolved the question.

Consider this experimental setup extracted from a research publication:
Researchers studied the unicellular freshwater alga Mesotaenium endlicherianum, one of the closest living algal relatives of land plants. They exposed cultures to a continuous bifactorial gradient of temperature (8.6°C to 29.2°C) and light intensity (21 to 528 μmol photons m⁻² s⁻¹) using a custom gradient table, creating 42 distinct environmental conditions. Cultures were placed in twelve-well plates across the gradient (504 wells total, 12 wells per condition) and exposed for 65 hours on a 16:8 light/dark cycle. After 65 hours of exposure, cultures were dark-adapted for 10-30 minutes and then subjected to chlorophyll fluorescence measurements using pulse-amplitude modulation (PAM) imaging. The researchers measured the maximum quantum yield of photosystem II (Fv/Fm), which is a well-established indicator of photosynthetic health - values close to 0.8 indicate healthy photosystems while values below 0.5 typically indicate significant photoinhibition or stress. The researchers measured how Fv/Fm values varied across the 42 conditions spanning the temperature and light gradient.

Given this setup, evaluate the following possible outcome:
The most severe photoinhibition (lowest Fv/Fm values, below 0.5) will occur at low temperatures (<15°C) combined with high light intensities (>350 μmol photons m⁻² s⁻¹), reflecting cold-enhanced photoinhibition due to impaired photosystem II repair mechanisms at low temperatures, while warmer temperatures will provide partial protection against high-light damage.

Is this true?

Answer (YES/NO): YES